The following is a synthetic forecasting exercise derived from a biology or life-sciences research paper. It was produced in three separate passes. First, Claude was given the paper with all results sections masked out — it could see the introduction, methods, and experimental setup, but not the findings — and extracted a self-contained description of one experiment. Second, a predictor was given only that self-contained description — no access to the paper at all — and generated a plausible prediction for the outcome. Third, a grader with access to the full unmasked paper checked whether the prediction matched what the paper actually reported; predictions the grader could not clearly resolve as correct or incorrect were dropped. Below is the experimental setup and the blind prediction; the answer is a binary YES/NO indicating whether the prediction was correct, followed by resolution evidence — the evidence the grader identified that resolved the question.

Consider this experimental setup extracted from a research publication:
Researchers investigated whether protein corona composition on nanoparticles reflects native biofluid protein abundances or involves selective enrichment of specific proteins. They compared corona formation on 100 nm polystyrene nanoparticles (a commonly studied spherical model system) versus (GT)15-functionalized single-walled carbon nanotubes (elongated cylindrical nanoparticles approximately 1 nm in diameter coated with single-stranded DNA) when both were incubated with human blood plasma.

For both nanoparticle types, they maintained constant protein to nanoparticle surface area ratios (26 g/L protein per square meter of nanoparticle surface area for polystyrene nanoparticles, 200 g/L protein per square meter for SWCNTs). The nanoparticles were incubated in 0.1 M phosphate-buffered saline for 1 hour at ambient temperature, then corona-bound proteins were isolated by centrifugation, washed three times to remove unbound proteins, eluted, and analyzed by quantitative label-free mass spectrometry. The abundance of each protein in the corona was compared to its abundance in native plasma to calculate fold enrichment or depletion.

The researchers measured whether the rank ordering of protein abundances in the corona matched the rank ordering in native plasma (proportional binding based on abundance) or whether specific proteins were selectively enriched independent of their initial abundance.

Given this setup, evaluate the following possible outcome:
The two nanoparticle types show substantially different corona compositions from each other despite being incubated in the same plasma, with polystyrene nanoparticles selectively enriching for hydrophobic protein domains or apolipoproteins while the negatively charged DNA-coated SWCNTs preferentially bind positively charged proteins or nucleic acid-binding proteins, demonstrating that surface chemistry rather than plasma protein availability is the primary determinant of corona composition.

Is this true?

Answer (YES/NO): NO